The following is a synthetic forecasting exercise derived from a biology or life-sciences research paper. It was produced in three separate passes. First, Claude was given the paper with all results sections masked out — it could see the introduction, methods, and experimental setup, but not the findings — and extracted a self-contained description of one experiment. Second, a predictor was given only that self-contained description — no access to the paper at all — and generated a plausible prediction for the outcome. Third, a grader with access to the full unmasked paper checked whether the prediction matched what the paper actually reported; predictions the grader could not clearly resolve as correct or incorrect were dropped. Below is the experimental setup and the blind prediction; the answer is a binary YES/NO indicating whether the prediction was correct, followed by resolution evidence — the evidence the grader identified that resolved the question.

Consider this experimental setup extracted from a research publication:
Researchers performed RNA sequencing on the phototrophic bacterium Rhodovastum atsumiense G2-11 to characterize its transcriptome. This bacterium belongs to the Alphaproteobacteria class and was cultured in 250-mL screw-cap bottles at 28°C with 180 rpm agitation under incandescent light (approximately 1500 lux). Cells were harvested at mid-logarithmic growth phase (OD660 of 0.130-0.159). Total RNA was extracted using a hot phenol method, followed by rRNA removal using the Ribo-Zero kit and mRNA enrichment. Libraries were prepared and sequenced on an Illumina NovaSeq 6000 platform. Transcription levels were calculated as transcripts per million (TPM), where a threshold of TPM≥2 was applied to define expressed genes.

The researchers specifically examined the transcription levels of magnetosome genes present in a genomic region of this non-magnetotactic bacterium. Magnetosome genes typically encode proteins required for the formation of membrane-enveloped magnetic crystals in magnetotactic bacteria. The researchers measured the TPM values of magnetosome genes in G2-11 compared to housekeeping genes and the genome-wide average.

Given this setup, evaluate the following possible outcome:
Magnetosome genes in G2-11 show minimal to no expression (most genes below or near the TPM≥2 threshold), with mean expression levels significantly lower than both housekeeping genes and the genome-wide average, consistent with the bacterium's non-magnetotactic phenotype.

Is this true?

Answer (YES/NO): NO